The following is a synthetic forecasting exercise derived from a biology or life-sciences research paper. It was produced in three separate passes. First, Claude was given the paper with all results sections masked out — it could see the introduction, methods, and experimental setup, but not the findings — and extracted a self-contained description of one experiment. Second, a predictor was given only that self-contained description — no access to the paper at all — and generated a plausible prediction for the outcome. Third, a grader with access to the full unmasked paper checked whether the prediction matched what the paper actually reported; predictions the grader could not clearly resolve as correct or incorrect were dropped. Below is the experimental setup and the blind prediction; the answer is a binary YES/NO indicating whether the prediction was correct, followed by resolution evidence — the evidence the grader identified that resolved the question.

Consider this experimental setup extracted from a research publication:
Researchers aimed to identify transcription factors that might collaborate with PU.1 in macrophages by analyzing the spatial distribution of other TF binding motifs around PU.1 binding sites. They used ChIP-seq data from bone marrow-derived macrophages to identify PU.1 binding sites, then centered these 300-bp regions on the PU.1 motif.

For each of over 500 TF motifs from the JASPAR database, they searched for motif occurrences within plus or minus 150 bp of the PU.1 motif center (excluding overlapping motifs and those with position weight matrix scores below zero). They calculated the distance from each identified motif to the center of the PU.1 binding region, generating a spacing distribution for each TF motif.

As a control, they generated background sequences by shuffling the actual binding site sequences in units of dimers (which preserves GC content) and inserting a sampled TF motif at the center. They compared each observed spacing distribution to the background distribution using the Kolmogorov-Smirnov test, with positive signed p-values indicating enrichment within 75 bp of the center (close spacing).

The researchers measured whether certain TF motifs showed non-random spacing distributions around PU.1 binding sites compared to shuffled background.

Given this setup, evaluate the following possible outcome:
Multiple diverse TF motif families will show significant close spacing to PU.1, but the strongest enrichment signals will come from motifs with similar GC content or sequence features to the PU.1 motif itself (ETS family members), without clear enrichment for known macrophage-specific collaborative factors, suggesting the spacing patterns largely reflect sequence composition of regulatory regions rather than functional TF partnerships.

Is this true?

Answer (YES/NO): NO